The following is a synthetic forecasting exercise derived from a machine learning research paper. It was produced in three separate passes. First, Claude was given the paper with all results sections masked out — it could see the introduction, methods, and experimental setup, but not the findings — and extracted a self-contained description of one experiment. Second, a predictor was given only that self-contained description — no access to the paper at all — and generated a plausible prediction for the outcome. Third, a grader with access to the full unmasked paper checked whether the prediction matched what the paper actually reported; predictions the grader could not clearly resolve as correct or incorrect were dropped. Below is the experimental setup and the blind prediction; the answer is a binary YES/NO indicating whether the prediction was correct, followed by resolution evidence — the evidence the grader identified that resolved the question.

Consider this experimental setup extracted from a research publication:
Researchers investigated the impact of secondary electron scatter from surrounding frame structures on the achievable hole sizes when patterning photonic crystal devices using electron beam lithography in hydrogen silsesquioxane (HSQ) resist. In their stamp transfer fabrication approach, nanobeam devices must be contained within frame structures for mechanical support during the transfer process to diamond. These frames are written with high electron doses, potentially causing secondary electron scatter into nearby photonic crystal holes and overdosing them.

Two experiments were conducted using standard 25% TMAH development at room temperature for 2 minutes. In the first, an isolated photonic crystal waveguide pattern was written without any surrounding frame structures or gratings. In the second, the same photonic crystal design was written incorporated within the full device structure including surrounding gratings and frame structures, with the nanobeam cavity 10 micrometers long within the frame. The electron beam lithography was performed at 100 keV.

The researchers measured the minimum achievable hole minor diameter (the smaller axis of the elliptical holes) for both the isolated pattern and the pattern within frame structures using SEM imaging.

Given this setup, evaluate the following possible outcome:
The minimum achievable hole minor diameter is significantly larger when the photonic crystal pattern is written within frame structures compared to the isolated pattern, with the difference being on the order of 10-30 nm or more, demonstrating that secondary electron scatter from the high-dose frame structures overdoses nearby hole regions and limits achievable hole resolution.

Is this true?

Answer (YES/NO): YES